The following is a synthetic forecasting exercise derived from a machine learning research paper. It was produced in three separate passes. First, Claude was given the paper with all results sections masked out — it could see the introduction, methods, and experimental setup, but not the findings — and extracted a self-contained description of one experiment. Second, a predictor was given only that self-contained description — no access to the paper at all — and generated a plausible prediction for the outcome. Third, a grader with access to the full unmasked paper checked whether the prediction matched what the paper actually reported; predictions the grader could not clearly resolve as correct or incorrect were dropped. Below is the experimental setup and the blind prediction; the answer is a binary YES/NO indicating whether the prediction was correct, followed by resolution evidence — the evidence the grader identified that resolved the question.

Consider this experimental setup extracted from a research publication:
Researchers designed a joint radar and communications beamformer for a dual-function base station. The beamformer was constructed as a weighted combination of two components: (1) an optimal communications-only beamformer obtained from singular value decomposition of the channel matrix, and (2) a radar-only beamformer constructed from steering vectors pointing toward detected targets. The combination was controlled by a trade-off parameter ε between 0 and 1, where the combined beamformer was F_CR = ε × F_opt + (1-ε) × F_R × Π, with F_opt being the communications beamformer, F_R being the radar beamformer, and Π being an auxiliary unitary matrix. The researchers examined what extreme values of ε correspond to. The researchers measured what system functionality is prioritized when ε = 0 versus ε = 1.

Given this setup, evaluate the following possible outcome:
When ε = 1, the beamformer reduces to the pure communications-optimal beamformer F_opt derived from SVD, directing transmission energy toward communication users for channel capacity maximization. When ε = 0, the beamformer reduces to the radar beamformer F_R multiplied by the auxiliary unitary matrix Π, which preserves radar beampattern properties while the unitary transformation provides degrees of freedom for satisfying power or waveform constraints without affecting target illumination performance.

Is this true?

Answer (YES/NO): NO